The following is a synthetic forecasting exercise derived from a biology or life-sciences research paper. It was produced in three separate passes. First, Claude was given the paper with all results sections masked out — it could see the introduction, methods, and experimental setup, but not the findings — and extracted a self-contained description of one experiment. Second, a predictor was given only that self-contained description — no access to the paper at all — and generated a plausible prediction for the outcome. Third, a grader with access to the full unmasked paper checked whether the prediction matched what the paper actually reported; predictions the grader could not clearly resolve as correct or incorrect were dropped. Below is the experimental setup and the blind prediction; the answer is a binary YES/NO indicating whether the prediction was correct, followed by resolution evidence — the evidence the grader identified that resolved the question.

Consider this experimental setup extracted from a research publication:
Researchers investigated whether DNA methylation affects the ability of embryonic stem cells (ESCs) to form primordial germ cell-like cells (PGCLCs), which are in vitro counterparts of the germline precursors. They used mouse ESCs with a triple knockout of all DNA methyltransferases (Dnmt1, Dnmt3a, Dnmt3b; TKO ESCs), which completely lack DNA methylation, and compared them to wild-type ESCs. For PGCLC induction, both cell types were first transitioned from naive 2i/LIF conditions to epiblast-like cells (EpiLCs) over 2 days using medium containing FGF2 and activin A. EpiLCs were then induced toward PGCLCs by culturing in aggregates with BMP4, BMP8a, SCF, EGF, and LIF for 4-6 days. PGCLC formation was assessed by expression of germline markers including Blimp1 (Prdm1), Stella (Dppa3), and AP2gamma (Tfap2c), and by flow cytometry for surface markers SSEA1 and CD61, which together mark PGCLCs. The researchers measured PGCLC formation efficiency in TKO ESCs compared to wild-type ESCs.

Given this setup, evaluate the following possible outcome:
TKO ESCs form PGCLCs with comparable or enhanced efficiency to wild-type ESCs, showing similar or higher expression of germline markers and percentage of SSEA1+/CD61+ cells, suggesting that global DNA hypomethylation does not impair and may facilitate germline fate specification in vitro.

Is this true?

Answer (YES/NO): YES